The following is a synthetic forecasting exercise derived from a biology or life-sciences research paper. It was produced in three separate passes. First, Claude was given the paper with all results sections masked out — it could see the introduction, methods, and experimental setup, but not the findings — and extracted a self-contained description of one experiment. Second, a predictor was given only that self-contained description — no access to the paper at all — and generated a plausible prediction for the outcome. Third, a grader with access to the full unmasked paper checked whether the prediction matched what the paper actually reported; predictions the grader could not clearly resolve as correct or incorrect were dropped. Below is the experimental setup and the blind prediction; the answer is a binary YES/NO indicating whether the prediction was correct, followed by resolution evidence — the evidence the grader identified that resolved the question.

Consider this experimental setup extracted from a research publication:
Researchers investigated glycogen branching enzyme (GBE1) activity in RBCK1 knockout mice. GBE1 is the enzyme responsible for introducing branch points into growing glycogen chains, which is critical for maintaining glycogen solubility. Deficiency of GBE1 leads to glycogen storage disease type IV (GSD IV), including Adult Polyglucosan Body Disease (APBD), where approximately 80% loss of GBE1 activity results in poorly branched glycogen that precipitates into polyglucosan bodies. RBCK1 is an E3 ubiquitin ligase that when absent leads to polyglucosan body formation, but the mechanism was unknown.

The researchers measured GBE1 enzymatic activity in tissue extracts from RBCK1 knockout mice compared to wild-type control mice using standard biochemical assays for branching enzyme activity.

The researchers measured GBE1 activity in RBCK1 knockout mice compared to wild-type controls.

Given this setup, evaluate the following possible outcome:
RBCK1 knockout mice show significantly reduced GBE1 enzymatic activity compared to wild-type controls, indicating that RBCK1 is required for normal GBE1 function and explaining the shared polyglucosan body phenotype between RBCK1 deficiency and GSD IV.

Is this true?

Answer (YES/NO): NO